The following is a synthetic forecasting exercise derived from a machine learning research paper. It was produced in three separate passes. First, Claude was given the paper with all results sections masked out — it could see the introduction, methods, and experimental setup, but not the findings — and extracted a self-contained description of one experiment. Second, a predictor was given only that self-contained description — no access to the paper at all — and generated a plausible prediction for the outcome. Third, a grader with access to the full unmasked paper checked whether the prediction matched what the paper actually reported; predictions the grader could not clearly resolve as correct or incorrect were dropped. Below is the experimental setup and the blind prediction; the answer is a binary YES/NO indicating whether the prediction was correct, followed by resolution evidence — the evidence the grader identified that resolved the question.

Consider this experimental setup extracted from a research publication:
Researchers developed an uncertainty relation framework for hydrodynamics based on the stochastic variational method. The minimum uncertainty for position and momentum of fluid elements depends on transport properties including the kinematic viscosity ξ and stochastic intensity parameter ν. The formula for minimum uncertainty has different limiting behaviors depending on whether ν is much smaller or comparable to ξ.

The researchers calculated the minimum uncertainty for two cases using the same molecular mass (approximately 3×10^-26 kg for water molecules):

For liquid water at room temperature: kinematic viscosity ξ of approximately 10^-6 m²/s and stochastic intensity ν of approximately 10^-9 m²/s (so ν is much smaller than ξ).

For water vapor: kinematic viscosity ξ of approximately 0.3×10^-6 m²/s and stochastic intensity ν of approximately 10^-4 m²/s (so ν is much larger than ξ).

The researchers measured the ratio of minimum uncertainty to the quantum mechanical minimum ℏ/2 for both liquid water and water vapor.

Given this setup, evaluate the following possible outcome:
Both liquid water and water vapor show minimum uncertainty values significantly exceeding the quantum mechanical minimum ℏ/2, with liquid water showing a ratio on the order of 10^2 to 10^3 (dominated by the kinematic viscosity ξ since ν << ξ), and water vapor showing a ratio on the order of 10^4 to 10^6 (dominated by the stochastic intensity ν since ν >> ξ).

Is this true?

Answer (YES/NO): NO